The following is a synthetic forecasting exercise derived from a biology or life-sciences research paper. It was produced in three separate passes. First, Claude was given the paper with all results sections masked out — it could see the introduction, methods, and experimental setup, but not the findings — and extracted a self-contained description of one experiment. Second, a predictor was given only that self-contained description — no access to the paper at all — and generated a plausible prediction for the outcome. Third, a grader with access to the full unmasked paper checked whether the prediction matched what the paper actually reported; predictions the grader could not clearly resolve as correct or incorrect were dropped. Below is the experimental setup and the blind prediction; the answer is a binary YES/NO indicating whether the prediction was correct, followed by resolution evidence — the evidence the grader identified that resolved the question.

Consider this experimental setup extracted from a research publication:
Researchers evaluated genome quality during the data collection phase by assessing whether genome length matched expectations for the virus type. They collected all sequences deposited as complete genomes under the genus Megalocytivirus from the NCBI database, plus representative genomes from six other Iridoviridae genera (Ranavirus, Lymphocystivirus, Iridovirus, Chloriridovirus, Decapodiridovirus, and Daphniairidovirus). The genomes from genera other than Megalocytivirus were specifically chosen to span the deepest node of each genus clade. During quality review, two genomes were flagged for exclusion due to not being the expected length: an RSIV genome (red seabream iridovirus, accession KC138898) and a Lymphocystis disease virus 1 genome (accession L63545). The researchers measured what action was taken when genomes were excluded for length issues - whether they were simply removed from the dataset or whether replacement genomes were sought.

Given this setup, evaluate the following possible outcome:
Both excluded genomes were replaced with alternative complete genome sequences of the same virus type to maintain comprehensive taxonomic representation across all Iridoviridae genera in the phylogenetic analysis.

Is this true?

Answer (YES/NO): NO